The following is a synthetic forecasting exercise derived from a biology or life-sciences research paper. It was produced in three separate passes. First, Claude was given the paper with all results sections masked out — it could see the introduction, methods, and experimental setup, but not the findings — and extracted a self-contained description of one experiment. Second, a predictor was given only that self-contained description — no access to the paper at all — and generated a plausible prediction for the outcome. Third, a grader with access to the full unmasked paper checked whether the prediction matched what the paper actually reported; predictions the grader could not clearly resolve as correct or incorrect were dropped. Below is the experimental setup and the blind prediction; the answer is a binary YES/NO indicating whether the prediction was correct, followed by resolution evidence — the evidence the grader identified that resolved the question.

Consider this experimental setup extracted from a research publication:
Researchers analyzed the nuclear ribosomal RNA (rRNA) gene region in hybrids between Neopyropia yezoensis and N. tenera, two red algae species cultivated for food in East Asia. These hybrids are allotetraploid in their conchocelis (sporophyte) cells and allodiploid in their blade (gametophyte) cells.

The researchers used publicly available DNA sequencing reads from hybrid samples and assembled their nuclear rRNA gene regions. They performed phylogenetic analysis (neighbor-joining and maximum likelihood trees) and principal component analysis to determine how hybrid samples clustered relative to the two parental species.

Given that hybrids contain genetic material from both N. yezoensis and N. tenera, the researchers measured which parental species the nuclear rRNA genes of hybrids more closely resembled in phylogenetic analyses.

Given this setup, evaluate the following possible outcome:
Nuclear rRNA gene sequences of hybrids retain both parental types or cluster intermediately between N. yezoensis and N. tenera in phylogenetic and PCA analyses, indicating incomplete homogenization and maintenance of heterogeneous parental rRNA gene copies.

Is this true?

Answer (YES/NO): NO